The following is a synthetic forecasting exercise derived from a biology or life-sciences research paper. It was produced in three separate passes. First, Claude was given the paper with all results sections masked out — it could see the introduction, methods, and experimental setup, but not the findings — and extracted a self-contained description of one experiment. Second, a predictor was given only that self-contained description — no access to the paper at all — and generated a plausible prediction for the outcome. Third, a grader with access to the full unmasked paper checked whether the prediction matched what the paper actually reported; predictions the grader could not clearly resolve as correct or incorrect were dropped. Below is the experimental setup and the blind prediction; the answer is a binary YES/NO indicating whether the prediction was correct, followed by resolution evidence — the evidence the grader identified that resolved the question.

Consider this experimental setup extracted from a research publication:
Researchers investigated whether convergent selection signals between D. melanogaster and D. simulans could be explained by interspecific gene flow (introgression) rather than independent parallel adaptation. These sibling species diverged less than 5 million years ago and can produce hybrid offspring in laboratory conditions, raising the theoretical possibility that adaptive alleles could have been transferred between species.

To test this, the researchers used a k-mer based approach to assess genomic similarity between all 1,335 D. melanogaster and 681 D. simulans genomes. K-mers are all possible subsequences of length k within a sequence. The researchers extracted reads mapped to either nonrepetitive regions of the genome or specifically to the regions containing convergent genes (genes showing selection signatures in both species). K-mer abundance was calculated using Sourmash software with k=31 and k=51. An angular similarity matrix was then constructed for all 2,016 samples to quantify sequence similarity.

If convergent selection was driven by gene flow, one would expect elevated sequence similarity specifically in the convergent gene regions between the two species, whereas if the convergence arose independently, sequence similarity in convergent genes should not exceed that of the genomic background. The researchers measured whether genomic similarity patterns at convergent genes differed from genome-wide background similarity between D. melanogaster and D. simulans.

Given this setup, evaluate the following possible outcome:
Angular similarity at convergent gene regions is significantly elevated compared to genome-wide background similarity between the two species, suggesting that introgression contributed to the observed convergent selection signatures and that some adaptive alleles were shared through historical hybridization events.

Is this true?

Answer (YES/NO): NO